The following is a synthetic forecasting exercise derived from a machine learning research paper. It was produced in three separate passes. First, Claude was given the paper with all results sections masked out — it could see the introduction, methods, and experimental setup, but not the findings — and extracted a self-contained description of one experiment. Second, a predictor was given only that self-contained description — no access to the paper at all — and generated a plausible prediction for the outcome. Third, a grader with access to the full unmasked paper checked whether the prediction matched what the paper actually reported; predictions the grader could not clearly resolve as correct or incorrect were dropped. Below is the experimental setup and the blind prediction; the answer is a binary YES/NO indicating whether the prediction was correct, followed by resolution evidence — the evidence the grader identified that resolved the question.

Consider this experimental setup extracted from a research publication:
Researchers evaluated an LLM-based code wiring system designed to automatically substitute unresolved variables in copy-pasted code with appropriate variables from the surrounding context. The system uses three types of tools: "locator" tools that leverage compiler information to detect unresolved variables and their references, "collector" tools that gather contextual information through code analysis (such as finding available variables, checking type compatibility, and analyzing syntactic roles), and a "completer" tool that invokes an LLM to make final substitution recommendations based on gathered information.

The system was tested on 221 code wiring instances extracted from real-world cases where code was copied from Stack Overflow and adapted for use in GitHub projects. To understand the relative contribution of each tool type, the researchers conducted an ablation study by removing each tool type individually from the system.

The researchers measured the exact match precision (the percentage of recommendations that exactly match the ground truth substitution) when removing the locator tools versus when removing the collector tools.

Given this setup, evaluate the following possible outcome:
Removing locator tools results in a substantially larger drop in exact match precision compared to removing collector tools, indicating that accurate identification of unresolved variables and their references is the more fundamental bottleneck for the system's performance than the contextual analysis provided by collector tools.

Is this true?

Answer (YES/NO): YES